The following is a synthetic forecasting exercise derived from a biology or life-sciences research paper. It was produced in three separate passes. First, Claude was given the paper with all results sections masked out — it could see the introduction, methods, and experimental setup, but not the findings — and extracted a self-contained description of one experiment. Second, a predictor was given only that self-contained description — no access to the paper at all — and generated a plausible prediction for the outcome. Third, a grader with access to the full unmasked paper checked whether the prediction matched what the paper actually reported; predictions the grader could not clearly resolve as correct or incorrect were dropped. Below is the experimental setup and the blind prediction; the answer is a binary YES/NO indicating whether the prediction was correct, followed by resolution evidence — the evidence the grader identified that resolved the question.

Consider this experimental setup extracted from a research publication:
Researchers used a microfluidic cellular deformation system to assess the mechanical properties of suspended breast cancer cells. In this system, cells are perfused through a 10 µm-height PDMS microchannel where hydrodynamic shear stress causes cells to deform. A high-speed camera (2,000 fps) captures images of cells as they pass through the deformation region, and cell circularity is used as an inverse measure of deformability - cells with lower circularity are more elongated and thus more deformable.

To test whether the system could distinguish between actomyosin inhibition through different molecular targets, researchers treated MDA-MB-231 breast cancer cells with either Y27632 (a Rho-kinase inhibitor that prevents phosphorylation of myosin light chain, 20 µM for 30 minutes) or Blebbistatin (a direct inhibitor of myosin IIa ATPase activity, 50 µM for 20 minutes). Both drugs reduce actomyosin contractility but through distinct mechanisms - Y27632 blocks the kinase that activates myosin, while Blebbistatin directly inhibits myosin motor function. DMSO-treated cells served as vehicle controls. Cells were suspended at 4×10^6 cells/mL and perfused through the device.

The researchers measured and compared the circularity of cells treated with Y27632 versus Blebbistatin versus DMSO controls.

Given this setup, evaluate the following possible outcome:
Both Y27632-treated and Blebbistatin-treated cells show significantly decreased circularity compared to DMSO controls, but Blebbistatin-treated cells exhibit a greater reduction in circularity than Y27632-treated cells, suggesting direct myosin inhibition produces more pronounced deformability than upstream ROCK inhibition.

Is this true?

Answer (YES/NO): NO